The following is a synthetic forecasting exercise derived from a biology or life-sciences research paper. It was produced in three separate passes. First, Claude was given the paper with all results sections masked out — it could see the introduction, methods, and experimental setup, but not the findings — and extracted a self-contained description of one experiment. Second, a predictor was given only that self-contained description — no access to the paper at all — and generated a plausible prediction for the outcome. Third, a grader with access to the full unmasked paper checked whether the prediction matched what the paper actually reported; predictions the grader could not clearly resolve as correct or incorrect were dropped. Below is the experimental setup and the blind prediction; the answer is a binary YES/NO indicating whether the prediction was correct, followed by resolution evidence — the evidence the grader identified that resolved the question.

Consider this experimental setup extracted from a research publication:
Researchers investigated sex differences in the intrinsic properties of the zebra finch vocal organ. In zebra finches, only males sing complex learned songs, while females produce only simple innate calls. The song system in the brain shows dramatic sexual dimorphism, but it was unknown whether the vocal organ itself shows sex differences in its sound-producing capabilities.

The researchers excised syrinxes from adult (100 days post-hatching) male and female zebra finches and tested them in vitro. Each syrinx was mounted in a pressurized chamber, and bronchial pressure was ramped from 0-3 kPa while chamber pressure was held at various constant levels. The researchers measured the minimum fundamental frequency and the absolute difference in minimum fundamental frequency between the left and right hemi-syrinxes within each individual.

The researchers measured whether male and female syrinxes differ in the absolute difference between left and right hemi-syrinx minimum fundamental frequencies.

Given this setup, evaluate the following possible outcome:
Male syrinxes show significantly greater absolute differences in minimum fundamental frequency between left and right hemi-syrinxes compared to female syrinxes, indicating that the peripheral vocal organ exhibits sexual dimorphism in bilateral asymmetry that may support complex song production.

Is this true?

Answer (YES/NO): NO